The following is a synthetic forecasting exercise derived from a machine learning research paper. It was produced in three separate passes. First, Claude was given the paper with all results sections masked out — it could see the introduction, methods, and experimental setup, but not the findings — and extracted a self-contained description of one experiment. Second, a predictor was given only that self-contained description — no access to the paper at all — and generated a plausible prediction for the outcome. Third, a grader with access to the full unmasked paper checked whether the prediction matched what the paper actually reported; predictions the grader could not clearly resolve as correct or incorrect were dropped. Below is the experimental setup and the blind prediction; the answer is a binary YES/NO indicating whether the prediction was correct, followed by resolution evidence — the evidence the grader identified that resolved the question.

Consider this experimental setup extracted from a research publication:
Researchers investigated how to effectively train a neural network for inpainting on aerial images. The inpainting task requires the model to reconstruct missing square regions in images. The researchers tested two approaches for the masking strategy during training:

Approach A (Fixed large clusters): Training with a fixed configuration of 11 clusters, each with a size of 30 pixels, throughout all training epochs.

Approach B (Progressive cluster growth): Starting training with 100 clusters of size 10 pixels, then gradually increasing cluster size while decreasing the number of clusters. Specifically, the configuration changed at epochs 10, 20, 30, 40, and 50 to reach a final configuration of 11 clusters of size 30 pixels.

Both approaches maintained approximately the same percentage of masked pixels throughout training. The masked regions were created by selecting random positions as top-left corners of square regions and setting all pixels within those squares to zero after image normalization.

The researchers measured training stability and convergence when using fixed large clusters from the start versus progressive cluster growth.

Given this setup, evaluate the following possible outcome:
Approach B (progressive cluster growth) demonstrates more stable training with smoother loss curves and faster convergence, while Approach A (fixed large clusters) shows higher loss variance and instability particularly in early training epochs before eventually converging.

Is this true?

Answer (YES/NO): NO